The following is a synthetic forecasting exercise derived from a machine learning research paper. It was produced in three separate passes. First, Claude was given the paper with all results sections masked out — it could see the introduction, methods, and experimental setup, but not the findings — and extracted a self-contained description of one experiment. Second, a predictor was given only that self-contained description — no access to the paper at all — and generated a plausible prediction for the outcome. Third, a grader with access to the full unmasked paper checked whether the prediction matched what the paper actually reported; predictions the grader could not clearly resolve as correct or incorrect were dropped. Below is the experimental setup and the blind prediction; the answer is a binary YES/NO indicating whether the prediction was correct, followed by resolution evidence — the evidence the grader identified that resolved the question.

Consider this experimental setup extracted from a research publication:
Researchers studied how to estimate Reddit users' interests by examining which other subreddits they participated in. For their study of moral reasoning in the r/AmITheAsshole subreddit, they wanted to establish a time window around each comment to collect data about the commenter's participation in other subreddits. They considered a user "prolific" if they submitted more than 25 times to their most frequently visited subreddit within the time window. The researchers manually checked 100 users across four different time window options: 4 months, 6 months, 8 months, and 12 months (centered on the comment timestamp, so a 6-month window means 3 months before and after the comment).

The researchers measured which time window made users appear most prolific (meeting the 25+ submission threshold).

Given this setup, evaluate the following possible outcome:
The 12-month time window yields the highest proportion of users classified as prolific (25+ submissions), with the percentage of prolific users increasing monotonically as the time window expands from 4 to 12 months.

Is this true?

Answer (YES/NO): NO